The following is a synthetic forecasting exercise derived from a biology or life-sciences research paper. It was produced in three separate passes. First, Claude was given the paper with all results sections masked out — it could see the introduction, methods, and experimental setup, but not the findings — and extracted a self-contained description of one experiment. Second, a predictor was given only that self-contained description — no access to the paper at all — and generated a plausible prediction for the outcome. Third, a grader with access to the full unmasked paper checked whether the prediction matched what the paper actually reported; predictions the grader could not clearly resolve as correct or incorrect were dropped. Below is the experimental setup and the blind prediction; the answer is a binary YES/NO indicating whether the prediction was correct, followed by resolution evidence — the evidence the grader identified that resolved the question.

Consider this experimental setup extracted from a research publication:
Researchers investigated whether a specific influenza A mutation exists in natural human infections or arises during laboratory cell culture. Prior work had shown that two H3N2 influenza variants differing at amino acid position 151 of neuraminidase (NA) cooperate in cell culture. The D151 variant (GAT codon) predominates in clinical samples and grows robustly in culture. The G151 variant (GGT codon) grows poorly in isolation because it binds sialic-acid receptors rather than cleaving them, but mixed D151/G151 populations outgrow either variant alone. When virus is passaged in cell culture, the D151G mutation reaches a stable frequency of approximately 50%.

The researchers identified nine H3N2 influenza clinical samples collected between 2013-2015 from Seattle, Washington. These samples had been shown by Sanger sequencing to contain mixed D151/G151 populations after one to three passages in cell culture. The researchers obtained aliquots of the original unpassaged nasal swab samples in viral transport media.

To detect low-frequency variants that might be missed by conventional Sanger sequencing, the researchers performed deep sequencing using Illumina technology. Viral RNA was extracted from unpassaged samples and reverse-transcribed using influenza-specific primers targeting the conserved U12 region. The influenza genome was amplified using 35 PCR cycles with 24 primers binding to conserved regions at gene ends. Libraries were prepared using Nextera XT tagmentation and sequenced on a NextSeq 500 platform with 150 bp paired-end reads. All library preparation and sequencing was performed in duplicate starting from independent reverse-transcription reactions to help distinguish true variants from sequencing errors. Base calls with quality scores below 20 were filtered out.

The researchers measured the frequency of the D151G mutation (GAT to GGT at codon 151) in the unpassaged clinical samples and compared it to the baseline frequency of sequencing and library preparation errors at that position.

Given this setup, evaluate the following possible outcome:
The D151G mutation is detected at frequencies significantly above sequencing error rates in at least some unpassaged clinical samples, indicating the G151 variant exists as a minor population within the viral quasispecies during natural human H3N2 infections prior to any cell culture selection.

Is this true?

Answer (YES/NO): NO